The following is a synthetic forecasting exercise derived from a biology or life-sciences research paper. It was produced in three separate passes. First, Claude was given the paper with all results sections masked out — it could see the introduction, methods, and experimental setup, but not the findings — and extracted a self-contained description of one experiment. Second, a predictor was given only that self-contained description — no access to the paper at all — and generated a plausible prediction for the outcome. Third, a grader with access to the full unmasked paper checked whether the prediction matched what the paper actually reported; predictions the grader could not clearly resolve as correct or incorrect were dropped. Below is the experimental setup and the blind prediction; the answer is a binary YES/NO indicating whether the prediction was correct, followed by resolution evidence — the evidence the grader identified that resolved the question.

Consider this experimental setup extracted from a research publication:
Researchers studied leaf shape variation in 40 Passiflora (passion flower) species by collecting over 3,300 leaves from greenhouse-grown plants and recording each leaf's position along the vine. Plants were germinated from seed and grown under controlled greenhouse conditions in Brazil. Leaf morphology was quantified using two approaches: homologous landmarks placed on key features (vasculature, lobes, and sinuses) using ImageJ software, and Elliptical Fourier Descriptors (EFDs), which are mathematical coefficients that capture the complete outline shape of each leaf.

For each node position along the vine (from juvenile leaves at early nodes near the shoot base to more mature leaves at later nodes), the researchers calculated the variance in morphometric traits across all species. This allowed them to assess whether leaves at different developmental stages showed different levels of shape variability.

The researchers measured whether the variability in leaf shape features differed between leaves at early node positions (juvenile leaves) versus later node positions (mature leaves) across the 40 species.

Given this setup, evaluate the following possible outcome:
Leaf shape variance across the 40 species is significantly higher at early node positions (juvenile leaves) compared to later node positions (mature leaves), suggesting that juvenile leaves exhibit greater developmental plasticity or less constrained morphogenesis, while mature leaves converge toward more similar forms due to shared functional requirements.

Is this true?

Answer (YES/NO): NO